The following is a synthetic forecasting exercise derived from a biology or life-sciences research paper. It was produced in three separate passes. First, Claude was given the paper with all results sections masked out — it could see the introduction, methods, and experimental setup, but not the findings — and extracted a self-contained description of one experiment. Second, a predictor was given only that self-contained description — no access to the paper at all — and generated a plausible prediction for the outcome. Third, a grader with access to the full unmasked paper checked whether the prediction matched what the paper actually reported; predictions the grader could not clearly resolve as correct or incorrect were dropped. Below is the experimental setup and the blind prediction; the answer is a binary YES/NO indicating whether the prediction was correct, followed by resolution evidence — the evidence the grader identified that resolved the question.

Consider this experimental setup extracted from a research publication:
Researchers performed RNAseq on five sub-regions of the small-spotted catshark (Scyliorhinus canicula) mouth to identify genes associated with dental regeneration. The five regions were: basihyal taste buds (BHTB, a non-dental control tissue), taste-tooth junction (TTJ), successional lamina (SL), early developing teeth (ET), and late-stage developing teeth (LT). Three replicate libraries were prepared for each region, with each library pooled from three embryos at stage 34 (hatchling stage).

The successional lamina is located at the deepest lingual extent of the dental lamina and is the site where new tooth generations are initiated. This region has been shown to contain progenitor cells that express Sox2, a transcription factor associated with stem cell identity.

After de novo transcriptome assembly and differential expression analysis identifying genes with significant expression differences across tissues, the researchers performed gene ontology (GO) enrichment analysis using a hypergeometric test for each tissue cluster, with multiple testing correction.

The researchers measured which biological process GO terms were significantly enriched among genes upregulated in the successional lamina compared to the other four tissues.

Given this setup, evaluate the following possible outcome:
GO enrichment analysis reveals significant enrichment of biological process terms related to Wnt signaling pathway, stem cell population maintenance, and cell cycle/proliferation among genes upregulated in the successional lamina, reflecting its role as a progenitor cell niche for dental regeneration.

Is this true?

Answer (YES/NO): YES